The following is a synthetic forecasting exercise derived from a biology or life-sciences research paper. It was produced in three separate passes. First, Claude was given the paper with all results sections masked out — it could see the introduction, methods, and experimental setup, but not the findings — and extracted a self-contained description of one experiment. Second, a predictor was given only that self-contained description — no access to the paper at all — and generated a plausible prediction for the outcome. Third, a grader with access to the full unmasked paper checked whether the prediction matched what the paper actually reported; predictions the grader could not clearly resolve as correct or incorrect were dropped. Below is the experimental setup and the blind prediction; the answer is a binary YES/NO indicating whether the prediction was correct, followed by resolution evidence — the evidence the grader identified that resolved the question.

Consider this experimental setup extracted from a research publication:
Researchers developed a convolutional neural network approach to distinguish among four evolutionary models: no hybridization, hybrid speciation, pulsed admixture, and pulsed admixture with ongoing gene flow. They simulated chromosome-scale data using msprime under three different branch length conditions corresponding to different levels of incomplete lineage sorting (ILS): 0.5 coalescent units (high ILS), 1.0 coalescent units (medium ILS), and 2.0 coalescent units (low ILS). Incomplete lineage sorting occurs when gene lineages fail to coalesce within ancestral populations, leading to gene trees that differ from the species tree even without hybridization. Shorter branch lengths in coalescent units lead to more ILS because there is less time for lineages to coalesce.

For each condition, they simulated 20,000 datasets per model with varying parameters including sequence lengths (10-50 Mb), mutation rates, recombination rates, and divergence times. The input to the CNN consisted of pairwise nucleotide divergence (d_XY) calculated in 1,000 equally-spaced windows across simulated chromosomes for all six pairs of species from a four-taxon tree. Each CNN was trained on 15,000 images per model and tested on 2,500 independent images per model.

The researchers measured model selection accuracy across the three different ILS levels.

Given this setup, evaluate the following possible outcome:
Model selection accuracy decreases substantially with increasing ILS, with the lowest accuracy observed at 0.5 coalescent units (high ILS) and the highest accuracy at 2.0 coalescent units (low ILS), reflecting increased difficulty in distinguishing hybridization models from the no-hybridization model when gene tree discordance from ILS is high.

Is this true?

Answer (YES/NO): NO